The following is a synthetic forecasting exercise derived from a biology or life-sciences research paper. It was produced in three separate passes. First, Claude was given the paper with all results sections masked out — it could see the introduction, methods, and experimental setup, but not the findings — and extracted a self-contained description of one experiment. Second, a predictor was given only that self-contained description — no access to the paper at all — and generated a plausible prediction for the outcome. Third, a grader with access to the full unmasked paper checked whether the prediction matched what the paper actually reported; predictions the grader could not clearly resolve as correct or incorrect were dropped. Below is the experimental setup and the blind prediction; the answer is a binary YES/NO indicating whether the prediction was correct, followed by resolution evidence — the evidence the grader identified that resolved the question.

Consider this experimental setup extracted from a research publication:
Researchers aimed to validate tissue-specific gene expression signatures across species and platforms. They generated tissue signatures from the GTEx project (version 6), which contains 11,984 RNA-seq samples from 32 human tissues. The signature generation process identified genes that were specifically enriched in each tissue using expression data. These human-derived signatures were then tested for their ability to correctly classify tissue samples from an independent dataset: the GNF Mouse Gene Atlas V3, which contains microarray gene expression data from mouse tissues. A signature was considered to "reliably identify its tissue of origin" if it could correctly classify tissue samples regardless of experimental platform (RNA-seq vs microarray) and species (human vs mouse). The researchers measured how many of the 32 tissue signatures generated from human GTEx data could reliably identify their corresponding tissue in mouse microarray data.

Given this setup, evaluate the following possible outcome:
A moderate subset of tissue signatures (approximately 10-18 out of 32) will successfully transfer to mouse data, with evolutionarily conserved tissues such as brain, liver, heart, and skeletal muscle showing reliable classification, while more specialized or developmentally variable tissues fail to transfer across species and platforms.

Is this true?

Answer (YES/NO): NO